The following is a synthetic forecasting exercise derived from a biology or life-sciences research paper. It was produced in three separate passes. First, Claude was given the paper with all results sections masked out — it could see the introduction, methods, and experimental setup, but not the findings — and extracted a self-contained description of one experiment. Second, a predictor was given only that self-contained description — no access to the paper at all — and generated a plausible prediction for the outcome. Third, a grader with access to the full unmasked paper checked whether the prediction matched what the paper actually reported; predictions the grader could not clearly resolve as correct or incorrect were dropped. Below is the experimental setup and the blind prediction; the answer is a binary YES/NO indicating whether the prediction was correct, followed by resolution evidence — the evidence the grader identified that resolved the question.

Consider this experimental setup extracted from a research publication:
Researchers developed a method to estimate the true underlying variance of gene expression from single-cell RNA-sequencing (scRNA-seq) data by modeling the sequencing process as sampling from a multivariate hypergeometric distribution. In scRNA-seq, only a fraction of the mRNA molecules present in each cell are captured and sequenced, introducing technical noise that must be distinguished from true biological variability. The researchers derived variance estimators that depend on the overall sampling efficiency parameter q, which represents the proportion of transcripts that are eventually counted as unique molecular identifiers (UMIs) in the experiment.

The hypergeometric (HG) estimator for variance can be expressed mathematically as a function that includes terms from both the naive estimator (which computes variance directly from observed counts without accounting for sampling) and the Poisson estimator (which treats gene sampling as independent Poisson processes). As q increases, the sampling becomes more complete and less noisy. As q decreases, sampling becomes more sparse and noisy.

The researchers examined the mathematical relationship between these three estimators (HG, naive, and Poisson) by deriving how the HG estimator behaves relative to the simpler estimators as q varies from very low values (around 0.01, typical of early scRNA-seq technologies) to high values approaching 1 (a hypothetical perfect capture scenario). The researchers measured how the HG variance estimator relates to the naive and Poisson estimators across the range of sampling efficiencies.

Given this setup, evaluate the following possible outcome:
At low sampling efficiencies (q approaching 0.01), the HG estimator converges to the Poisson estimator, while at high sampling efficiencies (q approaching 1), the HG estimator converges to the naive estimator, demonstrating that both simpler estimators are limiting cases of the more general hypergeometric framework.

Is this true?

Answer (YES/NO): YES